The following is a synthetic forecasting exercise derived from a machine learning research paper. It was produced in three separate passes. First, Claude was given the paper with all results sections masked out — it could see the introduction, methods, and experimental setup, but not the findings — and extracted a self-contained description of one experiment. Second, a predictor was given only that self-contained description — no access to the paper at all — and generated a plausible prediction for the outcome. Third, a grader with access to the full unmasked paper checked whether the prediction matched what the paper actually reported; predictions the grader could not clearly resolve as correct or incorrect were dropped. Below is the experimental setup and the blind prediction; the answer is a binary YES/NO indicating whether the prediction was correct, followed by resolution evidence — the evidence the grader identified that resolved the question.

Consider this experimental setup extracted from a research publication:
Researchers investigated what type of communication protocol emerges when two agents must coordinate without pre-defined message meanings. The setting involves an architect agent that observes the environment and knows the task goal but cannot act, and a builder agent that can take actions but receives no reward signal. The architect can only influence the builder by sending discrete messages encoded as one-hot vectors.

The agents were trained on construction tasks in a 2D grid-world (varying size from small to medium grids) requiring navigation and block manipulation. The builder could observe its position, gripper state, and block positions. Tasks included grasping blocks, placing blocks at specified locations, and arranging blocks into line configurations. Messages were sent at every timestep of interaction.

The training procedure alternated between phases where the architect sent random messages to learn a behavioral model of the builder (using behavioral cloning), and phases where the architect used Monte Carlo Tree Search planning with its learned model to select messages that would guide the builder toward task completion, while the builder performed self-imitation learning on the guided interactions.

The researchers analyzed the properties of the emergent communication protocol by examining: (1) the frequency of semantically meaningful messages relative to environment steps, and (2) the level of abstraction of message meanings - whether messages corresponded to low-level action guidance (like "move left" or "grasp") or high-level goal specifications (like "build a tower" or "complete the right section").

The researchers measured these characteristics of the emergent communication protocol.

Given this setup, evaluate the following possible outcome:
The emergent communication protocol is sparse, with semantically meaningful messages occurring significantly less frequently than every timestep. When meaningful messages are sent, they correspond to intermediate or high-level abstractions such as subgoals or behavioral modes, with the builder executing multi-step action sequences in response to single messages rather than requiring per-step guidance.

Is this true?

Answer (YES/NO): NO